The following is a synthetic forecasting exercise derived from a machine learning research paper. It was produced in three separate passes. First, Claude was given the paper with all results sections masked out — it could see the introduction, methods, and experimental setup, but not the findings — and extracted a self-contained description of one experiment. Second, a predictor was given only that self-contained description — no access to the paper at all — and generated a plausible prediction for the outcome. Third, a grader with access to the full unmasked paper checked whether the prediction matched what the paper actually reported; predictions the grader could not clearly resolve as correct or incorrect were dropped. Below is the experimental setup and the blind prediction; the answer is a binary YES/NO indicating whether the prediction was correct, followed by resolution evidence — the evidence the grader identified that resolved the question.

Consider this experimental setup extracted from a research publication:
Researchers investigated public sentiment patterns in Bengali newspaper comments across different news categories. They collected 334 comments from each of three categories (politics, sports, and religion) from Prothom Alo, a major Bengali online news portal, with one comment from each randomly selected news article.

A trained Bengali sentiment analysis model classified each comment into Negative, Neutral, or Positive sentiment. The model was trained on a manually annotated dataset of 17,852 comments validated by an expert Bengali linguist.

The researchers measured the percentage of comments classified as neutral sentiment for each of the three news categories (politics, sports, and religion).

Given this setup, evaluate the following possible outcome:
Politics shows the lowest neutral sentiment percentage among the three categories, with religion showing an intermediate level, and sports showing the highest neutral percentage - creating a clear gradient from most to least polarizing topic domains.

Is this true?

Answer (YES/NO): NO